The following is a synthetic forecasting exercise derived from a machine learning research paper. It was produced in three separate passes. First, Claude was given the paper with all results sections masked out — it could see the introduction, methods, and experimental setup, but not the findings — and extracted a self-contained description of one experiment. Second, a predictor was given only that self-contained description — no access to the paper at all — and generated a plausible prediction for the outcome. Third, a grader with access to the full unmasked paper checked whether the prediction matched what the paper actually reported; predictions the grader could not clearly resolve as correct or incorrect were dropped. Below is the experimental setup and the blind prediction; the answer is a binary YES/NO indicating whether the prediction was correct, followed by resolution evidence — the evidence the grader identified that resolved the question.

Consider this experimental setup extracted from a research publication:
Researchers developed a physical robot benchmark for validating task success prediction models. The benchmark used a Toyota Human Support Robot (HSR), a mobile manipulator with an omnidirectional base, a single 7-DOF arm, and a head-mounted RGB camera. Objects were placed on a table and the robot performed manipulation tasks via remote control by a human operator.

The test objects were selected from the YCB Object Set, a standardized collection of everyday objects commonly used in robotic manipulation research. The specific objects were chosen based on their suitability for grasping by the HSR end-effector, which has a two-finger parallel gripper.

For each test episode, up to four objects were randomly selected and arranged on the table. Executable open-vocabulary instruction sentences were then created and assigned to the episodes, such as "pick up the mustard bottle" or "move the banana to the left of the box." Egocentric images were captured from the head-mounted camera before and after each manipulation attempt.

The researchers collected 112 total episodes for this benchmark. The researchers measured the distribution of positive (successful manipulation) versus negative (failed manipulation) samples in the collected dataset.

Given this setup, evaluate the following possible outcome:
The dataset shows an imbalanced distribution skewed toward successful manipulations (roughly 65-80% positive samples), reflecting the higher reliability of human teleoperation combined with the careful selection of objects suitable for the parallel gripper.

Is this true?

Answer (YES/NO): NO